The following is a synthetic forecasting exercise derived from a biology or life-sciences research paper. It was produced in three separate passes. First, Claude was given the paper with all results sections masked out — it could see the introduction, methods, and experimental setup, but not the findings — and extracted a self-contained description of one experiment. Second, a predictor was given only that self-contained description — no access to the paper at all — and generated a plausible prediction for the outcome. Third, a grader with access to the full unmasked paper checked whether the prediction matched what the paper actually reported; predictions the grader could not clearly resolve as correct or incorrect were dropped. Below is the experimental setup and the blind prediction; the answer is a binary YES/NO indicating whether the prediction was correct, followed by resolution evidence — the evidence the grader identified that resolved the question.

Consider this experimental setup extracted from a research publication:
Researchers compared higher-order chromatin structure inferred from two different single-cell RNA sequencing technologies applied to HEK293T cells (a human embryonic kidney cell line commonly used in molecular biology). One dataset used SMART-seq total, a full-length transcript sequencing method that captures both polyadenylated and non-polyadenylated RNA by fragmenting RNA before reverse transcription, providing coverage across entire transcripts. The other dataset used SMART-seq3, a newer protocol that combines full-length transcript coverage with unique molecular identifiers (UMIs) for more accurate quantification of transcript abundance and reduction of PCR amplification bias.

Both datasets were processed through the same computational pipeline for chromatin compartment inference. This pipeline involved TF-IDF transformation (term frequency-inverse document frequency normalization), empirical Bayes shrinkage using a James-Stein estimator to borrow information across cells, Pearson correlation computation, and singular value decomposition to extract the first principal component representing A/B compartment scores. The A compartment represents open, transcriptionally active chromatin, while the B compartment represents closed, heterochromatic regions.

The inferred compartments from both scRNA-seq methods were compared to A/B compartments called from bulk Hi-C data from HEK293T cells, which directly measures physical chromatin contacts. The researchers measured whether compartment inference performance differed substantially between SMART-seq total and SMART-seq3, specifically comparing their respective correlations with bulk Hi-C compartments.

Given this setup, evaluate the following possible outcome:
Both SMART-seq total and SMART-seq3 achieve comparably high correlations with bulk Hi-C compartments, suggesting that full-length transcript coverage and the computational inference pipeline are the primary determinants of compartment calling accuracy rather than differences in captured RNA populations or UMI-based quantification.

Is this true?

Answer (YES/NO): NO